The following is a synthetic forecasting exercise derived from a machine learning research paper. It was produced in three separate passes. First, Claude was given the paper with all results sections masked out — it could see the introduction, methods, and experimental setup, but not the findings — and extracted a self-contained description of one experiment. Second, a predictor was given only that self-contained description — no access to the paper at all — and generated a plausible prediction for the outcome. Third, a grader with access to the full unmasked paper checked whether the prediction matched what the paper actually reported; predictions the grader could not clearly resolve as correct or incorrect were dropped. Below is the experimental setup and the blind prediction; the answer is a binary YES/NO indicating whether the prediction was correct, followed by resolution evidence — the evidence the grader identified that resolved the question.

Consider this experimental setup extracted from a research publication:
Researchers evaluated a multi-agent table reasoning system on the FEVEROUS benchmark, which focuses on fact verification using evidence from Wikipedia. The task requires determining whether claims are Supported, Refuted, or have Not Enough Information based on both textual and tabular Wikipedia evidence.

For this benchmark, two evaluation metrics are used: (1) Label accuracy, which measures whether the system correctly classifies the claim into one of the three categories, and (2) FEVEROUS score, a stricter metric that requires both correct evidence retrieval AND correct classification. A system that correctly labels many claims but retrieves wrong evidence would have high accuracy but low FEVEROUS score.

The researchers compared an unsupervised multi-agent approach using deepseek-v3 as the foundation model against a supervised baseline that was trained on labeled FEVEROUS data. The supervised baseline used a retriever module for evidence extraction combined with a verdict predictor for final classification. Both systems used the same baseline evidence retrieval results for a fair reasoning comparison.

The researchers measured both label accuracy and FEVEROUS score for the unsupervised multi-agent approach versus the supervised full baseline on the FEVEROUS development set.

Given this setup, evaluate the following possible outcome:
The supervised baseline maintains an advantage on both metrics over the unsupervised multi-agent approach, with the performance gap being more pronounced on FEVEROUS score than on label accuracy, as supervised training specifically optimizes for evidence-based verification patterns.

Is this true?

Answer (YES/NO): NO